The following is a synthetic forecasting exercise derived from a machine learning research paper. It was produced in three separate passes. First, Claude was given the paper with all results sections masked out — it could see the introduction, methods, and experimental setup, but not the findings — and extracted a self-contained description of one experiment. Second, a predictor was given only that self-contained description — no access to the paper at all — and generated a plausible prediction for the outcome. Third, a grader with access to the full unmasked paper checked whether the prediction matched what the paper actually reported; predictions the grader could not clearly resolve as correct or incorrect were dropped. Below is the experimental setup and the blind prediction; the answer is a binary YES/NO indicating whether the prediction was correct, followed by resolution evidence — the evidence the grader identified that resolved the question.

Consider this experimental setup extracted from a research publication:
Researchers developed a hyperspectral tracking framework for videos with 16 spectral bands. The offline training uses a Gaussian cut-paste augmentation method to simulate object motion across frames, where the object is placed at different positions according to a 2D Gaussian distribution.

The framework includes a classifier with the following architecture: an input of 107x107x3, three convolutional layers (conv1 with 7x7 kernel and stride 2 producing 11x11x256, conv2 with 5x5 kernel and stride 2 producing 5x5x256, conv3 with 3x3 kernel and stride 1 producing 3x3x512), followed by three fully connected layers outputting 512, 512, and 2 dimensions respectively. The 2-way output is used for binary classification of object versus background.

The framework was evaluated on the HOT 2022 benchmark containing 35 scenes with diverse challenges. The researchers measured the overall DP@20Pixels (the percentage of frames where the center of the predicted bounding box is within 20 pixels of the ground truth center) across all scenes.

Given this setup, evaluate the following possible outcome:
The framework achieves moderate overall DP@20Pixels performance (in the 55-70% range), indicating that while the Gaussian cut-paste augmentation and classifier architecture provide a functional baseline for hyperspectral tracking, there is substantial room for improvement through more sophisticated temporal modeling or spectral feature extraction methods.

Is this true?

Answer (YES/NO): NO